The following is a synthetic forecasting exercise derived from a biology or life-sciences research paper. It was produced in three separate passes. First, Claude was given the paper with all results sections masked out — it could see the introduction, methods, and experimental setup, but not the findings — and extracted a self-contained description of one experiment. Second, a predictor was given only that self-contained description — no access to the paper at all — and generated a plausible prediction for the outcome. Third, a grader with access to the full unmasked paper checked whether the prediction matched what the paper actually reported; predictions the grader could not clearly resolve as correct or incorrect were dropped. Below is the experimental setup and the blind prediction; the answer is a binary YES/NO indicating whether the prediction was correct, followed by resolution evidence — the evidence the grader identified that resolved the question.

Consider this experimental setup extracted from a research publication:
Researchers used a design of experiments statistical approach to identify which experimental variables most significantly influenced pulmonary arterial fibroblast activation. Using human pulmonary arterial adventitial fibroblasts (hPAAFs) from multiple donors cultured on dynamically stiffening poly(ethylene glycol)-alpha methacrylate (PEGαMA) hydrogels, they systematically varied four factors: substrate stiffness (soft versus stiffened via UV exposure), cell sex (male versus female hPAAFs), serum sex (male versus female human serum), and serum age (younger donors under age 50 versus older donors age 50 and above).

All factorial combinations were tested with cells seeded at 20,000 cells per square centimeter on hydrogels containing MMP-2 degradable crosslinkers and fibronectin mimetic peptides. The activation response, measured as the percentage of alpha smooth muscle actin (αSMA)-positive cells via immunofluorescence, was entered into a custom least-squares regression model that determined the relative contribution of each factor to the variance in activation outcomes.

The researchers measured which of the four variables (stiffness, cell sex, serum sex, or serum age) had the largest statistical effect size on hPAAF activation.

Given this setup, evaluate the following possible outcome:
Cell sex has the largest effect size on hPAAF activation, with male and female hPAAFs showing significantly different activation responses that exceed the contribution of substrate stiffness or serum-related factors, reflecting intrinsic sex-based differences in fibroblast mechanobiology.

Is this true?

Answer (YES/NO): NO